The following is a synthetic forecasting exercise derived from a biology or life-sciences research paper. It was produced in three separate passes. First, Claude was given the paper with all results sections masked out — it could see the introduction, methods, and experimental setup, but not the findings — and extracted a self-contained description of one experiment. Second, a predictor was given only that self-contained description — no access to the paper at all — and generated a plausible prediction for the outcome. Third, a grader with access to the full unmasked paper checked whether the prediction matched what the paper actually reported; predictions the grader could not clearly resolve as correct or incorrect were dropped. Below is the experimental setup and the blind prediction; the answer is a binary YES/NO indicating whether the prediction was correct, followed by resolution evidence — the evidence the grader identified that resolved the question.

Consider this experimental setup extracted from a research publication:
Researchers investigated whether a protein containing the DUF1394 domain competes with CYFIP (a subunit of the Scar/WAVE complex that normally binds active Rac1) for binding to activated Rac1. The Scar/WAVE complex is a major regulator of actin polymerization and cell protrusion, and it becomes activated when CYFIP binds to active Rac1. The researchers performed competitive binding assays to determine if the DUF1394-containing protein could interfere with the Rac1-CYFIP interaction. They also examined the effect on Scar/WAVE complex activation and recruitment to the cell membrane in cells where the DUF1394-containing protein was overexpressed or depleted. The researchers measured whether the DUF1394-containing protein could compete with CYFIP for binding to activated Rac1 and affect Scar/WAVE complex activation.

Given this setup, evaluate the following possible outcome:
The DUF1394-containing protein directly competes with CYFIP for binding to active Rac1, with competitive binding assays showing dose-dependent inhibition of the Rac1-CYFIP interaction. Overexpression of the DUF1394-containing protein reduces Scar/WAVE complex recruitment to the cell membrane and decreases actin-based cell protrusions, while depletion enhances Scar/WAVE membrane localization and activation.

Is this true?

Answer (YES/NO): NO